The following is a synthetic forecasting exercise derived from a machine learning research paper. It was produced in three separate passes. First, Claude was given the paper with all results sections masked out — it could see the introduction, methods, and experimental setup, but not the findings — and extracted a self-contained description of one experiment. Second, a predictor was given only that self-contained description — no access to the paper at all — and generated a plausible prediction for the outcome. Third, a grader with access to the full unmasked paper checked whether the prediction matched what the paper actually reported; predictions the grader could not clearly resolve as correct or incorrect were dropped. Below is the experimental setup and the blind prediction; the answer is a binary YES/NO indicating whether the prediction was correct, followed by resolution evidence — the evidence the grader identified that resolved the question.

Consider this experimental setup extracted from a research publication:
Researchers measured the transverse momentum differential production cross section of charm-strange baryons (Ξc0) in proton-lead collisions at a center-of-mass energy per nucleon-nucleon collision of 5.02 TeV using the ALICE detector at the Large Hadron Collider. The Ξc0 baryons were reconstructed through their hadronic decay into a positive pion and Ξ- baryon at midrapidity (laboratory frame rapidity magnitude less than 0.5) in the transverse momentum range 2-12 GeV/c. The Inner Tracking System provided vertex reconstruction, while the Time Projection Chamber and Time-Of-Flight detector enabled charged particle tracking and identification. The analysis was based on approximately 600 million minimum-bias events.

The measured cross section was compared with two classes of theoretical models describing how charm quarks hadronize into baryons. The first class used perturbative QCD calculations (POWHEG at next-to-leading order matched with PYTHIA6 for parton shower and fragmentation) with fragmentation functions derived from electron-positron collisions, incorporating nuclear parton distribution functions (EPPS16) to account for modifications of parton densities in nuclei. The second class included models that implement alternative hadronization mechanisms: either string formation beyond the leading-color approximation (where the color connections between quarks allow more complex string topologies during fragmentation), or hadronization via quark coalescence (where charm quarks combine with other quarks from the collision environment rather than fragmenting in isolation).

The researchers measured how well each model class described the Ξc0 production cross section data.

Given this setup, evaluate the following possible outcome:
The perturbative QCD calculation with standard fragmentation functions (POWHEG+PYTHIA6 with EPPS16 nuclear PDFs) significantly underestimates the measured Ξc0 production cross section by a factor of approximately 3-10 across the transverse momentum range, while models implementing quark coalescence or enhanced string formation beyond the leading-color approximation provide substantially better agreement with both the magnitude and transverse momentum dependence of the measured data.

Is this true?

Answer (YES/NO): NO